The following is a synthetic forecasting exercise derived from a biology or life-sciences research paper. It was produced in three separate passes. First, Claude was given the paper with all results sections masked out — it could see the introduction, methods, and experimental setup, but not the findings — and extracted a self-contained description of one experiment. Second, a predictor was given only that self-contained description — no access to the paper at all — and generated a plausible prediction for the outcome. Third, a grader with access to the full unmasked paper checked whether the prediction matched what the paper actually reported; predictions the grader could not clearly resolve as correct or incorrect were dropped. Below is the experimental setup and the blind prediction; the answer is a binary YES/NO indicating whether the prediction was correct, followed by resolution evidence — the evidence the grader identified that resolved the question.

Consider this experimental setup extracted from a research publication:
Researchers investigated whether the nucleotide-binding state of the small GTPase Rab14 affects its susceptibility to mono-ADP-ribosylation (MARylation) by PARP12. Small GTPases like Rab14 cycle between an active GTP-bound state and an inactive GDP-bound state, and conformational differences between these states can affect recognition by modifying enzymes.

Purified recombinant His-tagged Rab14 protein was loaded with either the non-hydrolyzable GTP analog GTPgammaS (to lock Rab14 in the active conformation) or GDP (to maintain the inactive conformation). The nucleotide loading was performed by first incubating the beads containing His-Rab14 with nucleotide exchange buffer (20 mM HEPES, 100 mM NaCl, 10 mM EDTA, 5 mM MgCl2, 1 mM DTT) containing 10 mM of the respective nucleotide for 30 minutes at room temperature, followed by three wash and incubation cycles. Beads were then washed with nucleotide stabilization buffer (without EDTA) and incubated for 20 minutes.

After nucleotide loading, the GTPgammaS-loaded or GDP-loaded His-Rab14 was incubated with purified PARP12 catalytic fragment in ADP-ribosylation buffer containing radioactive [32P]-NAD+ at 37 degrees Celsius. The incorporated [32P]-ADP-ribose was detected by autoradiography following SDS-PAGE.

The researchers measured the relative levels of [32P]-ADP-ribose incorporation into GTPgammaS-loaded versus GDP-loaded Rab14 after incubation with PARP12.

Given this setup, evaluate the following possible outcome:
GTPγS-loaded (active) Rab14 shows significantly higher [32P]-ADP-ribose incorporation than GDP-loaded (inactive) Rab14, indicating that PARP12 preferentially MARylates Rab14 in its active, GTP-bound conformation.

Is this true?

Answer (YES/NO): YES